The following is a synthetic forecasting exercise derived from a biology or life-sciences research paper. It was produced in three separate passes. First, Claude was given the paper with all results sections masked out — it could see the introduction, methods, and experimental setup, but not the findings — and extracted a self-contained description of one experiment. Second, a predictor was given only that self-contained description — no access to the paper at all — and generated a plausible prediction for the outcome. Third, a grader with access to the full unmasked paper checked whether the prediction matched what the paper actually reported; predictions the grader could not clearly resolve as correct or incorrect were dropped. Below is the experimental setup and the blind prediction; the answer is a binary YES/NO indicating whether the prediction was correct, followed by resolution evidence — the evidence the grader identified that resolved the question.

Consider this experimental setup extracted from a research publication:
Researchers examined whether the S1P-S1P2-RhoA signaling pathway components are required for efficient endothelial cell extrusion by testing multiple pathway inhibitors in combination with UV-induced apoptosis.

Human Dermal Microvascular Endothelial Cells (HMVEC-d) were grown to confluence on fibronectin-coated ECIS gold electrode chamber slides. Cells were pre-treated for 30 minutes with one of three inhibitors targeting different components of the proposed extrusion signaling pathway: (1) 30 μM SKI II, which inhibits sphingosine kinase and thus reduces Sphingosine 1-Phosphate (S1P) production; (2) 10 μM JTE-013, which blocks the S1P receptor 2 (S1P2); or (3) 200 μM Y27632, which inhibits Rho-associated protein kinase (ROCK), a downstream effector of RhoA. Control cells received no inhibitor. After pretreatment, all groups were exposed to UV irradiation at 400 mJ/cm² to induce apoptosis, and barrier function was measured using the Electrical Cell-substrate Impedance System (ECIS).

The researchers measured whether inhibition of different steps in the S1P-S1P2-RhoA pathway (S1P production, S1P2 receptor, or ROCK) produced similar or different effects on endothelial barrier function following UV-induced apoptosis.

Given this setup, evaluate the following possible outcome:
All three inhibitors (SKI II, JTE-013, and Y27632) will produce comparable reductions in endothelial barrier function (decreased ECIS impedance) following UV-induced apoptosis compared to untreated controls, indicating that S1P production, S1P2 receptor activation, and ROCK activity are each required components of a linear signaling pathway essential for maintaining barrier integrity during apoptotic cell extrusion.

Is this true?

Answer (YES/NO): NO